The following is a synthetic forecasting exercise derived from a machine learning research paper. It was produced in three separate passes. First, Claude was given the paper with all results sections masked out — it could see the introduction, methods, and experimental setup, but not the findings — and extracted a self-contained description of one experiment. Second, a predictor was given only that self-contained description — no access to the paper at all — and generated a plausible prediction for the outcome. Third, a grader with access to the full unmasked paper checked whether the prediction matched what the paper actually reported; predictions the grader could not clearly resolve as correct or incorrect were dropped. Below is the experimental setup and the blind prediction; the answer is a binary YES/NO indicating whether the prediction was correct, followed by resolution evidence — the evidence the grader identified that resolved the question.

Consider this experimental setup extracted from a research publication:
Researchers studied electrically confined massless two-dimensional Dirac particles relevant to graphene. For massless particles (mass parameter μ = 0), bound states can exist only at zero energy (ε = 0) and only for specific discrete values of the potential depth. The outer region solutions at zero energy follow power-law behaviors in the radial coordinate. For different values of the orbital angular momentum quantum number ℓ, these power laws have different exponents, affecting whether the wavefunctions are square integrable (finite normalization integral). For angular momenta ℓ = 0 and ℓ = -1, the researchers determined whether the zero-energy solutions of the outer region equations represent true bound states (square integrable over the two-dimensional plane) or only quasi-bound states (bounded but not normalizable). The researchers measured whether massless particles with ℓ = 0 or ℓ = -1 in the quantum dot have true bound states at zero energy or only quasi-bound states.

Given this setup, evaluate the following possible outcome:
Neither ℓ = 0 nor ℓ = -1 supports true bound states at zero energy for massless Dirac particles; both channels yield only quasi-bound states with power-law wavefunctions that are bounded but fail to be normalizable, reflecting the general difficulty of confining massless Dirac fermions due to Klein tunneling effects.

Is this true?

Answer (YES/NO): YES